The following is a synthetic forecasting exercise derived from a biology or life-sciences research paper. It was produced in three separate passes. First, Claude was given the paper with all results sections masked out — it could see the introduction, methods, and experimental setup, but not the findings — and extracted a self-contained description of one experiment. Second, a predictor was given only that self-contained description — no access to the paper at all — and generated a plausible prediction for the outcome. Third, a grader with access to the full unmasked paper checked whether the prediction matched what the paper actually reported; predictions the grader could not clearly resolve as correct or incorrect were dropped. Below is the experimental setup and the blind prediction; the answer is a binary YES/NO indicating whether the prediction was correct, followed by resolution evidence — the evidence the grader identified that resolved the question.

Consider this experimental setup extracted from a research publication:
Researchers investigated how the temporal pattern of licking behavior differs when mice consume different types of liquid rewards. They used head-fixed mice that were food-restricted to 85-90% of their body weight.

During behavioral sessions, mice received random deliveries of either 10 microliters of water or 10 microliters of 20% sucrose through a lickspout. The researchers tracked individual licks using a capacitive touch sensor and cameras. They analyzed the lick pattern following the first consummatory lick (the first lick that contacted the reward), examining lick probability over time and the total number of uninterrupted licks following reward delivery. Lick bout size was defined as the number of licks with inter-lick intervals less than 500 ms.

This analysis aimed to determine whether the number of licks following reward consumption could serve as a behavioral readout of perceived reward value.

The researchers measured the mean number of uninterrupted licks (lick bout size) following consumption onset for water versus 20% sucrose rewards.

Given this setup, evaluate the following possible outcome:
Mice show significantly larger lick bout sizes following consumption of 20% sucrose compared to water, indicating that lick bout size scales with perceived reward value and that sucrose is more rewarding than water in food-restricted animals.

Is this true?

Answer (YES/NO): YES